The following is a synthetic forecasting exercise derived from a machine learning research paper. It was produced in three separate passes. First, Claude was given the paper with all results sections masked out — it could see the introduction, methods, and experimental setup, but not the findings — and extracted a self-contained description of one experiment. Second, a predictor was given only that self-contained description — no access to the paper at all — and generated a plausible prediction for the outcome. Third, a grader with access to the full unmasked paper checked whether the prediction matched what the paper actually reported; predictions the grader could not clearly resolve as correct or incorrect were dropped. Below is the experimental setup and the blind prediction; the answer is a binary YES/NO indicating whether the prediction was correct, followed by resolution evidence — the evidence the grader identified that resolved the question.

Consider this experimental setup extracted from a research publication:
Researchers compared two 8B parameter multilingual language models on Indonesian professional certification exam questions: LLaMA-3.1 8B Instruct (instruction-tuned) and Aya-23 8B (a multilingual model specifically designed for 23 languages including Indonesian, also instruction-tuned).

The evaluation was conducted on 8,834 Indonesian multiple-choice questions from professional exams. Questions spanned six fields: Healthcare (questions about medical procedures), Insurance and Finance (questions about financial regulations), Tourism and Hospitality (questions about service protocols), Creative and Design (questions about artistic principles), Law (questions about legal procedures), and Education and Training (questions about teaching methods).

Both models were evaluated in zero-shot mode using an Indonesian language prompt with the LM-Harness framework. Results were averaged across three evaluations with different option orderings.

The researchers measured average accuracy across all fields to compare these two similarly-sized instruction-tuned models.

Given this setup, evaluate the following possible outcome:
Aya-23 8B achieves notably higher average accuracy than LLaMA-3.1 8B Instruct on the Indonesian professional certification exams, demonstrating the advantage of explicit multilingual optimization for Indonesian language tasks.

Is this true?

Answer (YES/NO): NO